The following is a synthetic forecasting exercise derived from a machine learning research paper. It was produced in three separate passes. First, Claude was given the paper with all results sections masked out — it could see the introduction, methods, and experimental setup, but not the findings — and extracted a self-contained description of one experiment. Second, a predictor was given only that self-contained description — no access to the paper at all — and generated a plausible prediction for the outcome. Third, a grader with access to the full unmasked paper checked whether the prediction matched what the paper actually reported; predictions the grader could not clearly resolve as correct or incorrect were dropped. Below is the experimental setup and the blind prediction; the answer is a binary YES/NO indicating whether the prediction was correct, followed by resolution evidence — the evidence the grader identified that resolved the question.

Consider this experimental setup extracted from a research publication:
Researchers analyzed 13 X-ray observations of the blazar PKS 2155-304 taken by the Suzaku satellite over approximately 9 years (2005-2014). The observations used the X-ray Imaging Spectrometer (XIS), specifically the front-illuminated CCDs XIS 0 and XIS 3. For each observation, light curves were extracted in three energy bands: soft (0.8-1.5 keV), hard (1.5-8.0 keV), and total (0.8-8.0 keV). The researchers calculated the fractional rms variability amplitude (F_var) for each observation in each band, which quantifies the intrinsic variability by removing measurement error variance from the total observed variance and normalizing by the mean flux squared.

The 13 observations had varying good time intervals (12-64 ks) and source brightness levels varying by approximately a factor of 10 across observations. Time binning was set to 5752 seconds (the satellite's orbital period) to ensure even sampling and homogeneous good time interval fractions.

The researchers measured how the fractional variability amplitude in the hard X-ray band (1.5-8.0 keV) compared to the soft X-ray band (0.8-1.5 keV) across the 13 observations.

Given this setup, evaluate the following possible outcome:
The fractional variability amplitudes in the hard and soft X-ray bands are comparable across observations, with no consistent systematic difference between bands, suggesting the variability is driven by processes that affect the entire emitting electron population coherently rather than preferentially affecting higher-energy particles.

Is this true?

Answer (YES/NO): NO